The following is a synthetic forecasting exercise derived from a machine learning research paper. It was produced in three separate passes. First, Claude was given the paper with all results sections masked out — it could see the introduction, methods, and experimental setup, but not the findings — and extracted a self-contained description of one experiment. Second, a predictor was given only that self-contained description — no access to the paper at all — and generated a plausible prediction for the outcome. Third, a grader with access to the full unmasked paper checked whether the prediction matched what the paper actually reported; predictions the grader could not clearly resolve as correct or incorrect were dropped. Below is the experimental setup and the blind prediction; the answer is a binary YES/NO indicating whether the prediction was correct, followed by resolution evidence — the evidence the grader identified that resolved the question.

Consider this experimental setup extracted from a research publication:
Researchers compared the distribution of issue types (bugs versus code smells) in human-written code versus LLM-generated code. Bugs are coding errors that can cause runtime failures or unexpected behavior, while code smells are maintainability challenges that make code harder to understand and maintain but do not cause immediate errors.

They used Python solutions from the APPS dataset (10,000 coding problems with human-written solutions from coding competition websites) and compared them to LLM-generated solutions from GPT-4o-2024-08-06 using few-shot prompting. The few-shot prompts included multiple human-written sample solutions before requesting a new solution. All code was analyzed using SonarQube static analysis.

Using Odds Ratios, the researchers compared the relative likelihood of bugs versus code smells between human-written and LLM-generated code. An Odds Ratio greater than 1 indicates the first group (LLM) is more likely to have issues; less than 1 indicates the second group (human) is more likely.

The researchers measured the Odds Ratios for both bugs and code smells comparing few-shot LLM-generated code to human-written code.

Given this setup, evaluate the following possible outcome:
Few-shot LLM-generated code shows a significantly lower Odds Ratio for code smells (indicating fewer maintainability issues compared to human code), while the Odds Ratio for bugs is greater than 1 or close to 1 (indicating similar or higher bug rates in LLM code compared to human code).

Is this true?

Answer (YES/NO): NO